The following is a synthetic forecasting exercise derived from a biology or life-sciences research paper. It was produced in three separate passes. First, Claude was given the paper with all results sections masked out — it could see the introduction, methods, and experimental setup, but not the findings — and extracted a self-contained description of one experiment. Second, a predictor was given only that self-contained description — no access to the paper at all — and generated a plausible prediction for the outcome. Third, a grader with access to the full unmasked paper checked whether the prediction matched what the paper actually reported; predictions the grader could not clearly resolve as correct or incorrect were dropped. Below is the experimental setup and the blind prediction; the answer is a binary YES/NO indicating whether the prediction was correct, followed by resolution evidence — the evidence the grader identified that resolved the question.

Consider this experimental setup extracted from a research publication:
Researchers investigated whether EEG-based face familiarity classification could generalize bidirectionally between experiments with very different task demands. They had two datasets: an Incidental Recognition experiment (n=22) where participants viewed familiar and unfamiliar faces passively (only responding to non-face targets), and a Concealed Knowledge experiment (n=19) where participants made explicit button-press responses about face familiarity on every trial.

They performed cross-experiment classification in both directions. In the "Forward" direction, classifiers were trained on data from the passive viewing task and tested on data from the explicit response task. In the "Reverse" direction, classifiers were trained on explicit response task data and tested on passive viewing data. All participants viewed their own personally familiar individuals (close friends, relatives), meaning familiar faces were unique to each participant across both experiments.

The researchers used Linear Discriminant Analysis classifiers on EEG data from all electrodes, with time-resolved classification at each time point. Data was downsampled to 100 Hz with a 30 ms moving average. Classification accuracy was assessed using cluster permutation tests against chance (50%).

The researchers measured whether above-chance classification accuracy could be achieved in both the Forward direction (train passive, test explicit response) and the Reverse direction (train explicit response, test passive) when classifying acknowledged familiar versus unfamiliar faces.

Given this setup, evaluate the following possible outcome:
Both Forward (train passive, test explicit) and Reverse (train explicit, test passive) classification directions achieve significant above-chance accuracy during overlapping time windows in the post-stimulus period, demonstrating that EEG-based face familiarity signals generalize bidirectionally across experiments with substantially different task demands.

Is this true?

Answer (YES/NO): YES